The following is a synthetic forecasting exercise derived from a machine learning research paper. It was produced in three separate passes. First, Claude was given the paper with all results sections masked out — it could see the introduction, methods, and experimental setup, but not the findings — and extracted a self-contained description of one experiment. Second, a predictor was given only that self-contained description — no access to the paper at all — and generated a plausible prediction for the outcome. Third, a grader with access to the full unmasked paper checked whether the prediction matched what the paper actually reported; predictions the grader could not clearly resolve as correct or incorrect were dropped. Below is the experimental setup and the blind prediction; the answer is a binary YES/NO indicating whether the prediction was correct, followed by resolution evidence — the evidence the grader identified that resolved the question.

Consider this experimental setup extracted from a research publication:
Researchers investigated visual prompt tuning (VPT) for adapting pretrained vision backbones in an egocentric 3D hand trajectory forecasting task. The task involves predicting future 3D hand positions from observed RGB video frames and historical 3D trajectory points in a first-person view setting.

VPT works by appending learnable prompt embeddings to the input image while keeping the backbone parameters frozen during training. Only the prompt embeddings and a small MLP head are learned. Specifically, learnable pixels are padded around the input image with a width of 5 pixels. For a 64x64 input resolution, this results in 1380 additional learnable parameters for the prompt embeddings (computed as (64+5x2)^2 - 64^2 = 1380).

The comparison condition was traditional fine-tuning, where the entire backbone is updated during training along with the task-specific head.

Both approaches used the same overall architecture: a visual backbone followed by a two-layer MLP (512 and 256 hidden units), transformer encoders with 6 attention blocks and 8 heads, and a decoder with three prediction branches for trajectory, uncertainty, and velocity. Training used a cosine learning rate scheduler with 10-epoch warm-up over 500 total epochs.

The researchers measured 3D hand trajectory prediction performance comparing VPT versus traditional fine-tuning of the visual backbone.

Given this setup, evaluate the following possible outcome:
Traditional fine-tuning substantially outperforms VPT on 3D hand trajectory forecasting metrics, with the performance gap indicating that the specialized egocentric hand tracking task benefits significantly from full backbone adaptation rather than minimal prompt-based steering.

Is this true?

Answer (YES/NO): NO